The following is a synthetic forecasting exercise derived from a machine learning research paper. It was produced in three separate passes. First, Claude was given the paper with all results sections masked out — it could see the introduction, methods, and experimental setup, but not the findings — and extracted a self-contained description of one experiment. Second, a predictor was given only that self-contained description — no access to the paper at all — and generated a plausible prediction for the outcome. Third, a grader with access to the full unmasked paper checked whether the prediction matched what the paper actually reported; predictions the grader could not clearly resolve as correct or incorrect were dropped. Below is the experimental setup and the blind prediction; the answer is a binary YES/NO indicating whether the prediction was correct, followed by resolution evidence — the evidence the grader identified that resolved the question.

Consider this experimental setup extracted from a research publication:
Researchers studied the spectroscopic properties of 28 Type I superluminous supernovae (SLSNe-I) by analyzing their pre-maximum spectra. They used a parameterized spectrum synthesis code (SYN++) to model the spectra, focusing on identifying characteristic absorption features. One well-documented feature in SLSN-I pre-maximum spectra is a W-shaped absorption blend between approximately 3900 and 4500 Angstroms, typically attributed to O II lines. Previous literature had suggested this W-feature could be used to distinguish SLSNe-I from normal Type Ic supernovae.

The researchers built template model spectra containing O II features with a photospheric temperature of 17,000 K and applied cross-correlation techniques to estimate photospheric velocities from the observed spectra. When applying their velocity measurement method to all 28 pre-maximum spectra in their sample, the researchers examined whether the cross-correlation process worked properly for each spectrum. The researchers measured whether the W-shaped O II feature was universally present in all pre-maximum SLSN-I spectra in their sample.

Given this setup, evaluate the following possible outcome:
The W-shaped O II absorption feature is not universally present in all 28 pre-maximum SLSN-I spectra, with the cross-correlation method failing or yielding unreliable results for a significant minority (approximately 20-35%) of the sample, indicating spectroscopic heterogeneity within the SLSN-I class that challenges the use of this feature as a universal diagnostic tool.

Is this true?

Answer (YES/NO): YES